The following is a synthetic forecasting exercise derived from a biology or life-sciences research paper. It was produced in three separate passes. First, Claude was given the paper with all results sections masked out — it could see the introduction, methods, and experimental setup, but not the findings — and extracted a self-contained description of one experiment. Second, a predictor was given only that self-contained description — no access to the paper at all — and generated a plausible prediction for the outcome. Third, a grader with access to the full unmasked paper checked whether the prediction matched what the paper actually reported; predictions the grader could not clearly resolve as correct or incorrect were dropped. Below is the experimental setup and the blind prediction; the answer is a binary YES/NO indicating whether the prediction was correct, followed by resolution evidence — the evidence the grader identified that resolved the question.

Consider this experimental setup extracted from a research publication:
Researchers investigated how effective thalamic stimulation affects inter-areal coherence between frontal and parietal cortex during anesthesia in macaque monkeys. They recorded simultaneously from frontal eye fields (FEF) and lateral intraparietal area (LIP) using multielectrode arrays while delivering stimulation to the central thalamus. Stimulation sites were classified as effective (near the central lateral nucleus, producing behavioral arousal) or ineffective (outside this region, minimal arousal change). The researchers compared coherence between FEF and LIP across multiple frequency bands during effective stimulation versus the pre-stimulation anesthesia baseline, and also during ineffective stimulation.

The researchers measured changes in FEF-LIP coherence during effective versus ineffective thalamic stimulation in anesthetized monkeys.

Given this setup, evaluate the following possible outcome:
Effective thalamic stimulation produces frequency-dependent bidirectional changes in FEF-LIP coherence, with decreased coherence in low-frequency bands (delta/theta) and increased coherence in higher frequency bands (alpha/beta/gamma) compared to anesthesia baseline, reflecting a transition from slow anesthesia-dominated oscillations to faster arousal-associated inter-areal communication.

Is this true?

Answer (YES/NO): NO